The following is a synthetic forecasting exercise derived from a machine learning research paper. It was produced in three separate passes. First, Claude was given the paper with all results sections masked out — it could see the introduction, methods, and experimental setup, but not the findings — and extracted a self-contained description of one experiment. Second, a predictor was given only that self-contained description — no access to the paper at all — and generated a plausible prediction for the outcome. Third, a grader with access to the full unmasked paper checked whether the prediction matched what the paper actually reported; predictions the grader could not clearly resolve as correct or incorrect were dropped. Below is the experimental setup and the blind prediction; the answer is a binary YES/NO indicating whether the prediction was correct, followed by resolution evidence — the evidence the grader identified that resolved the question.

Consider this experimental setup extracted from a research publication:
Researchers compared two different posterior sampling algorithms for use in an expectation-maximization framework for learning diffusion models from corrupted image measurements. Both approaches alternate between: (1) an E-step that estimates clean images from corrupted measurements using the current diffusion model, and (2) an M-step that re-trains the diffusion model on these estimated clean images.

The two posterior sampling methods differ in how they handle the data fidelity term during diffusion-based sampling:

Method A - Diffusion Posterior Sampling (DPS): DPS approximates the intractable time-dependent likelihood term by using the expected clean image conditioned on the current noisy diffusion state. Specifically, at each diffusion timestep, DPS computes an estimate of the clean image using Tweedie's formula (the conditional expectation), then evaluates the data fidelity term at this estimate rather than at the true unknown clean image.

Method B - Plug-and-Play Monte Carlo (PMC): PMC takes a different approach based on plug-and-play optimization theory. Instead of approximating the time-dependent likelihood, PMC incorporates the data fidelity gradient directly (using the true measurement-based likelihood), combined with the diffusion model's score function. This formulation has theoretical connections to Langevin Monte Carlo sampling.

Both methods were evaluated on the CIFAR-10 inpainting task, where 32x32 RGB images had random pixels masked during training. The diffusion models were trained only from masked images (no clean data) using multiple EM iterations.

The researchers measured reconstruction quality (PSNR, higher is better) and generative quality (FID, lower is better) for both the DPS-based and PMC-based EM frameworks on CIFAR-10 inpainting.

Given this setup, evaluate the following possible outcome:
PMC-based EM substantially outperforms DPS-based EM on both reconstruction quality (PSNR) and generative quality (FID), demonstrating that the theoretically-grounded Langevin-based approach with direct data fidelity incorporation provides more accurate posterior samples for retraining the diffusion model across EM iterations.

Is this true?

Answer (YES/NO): NO